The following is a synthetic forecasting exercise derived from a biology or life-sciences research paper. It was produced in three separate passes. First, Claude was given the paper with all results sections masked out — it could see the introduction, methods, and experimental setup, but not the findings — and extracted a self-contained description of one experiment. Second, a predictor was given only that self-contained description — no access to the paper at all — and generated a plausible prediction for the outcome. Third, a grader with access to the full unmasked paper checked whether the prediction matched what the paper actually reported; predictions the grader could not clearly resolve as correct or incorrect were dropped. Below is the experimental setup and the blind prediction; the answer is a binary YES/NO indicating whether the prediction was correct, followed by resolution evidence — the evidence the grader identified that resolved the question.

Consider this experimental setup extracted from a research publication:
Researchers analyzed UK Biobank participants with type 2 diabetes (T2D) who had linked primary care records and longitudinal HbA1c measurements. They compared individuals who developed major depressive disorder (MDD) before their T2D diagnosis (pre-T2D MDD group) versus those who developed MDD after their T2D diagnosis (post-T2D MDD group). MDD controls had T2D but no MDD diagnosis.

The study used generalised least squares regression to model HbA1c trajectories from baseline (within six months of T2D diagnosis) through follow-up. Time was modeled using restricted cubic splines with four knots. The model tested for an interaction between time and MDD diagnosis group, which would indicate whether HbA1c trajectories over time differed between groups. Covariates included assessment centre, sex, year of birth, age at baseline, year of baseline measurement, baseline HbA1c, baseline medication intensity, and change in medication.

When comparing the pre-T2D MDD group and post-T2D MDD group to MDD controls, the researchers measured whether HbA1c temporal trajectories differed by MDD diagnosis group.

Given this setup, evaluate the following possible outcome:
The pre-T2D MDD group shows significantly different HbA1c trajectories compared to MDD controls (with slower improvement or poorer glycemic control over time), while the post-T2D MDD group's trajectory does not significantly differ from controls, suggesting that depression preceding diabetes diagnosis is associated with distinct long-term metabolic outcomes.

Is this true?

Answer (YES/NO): NO